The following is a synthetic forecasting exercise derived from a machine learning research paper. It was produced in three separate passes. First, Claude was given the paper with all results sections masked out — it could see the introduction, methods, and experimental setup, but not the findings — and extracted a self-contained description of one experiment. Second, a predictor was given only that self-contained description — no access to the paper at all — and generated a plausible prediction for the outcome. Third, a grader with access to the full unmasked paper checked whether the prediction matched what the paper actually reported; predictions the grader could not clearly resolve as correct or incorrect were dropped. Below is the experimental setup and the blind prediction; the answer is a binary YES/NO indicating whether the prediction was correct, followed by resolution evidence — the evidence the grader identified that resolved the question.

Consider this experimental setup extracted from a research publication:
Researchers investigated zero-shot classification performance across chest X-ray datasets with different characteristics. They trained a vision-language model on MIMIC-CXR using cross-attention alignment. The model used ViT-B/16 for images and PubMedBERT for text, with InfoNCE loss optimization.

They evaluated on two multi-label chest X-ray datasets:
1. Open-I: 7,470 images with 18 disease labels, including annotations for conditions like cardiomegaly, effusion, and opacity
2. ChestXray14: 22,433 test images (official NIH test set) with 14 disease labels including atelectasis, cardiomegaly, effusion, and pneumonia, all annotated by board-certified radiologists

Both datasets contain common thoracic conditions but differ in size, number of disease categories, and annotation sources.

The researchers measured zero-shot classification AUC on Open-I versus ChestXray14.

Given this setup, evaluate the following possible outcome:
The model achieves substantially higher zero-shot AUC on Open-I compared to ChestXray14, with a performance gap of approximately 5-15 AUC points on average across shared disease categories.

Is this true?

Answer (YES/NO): NO